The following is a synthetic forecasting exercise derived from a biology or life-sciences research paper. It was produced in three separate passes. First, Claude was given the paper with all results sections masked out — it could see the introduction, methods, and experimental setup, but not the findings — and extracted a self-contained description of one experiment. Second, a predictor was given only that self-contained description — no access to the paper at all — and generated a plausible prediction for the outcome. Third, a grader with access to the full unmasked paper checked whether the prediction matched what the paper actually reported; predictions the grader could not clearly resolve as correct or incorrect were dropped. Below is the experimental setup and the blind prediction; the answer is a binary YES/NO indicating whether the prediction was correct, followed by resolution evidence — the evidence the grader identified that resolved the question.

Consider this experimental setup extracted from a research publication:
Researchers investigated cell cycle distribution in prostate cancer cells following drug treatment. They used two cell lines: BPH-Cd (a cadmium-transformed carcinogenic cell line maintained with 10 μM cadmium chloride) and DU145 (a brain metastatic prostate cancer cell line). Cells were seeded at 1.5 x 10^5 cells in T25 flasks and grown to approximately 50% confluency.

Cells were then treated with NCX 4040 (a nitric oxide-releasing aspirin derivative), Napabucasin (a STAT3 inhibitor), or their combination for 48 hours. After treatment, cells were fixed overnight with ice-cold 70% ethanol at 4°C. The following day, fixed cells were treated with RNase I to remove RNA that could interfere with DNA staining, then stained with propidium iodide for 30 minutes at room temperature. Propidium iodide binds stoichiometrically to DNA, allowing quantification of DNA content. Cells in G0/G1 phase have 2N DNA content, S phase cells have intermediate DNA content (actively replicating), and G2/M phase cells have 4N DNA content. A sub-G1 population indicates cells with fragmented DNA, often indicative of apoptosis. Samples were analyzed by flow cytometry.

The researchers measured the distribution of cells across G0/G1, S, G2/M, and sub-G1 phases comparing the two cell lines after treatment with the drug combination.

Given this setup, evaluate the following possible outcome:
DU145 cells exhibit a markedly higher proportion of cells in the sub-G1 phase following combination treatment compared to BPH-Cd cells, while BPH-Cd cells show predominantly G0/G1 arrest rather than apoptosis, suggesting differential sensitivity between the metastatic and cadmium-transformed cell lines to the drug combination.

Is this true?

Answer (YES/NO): NO